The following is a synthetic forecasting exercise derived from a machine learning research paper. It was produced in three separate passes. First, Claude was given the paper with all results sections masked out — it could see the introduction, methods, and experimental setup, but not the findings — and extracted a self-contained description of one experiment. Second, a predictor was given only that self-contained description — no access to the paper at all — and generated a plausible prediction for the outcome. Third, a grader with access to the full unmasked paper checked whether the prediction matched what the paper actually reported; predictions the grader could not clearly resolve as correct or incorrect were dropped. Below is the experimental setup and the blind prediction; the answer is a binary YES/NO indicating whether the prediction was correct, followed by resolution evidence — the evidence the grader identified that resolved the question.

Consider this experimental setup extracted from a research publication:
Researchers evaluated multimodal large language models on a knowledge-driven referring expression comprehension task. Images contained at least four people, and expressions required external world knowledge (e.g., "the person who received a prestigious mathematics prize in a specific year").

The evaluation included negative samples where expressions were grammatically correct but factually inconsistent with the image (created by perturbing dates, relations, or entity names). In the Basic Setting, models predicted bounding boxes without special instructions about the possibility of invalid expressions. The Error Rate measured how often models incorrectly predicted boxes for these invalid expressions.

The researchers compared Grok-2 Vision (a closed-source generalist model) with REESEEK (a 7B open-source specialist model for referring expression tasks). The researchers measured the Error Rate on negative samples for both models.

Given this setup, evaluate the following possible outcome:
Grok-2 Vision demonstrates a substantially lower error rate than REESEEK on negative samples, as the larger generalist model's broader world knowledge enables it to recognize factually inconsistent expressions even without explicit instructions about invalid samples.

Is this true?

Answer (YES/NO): NO